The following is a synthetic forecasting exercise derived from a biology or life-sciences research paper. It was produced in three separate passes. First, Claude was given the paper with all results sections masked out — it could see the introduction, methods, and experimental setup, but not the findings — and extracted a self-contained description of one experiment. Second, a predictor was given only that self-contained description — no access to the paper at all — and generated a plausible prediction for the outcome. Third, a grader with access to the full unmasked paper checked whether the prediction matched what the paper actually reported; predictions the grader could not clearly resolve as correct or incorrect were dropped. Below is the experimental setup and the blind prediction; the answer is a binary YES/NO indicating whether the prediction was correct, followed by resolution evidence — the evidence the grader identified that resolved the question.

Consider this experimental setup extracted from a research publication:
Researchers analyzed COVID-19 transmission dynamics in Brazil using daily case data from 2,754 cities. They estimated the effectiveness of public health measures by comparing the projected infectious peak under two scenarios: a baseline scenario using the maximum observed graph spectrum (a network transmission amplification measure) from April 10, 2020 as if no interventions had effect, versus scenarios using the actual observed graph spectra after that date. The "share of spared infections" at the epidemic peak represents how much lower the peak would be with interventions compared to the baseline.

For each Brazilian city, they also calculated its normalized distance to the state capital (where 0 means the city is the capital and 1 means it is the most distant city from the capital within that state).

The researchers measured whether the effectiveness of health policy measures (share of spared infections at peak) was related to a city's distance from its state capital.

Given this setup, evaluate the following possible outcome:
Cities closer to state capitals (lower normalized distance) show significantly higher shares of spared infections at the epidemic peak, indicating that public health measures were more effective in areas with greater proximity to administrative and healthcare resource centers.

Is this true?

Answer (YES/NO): NO